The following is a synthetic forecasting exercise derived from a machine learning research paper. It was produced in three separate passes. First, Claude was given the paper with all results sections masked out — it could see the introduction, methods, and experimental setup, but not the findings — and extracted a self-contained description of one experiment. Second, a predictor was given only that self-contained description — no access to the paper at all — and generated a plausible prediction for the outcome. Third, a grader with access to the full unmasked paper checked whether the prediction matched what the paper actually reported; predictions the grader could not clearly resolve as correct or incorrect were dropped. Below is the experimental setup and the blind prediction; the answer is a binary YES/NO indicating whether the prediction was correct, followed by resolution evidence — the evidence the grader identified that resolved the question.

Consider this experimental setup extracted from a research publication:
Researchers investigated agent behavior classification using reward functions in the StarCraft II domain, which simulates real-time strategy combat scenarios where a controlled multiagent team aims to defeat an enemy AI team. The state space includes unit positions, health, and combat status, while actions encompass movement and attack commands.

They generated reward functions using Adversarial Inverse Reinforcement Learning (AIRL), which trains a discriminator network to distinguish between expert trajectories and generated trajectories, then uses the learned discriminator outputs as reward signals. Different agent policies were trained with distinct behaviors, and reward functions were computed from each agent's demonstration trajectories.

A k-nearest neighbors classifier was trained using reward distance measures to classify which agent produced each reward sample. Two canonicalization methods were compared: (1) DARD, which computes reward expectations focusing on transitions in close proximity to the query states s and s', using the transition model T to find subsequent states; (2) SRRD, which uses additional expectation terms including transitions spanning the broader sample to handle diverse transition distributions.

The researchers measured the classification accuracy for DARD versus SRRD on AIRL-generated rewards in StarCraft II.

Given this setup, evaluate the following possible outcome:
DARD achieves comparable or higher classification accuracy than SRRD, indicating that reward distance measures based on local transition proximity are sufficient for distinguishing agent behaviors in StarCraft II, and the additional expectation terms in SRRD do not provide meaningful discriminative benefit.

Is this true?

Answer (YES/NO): YES